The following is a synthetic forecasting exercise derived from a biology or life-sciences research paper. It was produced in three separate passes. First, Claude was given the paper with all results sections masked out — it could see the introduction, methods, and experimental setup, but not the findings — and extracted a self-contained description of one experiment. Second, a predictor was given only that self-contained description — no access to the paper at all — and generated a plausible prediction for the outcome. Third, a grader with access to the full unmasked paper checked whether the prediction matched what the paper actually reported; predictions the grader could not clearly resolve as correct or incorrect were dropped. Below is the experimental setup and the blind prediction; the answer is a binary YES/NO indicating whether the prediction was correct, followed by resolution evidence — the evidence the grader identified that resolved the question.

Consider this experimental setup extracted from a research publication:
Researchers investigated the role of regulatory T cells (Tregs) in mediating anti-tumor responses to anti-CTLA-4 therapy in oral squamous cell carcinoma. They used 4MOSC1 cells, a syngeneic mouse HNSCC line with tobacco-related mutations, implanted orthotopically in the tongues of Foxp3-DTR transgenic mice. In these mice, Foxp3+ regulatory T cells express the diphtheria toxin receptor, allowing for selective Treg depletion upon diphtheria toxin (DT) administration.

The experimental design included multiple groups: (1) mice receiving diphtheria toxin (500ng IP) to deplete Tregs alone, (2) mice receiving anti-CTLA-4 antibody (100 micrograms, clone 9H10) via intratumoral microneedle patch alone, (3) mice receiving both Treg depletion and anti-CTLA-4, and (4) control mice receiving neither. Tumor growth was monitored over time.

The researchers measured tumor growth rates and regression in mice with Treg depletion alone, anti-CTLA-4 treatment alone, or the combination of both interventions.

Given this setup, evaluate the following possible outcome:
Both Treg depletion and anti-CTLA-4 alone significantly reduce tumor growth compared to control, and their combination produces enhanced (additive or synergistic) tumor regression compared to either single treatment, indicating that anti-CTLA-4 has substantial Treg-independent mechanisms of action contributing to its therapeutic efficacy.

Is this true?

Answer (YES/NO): NO